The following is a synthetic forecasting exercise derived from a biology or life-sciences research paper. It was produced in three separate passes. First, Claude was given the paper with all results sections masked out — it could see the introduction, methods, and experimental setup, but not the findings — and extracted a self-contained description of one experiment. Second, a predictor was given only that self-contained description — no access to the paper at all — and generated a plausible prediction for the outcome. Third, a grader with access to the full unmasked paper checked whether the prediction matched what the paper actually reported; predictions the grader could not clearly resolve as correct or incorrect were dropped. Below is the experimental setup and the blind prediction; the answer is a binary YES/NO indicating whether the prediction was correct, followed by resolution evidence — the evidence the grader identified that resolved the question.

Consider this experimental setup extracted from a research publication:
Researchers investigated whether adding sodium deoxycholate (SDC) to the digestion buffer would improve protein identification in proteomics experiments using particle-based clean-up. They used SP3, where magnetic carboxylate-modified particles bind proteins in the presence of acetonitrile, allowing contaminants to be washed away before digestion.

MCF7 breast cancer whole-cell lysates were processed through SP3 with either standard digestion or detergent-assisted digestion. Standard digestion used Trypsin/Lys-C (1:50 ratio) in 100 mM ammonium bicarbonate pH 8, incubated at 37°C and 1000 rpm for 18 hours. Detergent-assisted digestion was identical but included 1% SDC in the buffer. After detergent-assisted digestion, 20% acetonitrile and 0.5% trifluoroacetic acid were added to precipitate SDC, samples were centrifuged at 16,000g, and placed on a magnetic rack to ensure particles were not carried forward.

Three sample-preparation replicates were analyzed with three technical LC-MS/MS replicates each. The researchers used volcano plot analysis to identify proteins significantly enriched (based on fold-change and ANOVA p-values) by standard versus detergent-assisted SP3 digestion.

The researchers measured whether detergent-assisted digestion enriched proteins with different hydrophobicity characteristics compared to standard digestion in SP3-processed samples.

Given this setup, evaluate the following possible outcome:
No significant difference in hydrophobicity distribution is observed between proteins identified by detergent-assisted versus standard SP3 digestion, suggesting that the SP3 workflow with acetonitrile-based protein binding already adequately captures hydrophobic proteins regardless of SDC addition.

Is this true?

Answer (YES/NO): NO